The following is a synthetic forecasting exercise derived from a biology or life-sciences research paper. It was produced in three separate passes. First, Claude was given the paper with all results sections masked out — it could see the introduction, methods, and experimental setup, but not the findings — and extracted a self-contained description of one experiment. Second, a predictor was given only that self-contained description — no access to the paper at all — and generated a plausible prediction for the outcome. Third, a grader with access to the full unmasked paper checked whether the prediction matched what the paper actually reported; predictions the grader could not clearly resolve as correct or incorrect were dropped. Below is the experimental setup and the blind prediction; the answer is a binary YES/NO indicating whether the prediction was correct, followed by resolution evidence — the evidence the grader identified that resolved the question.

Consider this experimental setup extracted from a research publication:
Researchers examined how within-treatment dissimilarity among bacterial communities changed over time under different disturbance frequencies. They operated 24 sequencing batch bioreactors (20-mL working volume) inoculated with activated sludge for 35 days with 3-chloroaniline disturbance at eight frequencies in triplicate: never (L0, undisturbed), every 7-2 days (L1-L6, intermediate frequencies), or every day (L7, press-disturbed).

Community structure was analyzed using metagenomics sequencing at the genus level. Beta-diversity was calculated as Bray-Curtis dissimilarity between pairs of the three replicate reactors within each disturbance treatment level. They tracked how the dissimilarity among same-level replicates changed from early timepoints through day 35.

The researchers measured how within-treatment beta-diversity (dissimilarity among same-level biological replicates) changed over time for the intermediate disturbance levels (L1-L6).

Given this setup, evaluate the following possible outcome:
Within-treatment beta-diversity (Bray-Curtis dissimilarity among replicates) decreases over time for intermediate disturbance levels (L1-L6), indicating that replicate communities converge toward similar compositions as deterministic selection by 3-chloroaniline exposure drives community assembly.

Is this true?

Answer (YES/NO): NO